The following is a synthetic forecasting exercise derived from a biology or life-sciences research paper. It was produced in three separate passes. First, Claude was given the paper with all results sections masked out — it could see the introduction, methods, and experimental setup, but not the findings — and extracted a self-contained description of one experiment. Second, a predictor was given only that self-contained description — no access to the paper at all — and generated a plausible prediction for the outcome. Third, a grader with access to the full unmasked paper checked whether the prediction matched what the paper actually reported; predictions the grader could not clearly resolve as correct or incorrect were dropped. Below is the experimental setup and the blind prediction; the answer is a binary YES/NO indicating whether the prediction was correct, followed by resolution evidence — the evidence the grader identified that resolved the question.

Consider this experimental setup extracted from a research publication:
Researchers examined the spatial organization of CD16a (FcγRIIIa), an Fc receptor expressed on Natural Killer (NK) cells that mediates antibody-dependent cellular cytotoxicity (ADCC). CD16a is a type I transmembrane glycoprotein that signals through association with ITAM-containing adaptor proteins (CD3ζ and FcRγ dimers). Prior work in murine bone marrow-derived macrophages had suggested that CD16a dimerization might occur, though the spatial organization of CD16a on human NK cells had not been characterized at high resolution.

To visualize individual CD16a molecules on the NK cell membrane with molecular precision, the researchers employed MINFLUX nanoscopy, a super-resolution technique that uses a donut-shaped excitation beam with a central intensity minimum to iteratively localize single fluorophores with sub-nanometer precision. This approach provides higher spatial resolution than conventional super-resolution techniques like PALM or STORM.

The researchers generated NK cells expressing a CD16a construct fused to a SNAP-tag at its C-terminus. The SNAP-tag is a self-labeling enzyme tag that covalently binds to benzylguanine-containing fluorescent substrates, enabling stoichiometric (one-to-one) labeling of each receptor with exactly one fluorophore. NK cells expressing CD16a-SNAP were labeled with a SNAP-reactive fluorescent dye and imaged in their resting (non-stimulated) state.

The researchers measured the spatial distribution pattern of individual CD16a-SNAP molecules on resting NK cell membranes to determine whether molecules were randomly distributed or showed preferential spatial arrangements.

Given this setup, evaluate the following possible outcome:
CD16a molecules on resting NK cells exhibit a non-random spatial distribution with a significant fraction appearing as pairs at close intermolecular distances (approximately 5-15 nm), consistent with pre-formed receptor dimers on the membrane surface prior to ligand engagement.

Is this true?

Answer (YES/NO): NO